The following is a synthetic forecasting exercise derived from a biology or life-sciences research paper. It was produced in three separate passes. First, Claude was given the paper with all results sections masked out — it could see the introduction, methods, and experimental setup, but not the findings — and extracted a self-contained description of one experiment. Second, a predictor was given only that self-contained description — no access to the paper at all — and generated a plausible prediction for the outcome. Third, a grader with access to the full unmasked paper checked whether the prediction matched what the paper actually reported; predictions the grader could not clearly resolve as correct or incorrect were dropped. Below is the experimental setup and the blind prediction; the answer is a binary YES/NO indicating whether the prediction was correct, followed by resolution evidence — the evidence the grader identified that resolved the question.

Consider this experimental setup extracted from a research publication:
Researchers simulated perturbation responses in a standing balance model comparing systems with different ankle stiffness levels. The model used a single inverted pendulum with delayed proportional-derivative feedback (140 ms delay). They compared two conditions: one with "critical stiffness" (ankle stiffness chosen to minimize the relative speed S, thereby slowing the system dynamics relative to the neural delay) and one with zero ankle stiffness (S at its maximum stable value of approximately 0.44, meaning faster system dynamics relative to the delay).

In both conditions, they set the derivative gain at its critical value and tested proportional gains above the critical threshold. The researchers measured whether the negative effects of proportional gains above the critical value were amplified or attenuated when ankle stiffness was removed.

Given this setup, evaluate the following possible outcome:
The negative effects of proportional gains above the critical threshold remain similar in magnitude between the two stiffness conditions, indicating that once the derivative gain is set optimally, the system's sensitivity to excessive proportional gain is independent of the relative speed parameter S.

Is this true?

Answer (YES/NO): NO